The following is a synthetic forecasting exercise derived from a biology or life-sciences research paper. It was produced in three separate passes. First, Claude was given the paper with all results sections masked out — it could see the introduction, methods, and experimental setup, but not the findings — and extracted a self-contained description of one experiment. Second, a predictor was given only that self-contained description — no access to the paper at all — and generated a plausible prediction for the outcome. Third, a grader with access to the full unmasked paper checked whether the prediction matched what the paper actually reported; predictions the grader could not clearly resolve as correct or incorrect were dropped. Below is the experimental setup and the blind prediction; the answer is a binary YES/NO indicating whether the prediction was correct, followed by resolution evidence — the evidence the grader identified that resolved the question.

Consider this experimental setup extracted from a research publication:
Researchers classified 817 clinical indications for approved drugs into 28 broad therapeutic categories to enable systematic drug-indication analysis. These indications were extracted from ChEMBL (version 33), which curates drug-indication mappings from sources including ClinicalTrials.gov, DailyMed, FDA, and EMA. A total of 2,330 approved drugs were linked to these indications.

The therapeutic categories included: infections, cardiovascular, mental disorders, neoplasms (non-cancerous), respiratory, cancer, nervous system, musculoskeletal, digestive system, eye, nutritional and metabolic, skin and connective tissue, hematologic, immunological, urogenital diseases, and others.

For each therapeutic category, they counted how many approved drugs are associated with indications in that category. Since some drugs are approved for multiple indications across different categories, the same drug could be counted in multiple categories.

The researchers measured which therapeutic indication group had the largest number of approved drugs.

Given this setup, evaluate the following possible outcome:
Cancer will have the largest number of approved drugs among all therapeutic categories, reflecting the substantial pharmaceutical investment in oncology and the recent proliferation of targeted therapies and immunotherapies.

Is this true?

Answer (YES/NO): NO